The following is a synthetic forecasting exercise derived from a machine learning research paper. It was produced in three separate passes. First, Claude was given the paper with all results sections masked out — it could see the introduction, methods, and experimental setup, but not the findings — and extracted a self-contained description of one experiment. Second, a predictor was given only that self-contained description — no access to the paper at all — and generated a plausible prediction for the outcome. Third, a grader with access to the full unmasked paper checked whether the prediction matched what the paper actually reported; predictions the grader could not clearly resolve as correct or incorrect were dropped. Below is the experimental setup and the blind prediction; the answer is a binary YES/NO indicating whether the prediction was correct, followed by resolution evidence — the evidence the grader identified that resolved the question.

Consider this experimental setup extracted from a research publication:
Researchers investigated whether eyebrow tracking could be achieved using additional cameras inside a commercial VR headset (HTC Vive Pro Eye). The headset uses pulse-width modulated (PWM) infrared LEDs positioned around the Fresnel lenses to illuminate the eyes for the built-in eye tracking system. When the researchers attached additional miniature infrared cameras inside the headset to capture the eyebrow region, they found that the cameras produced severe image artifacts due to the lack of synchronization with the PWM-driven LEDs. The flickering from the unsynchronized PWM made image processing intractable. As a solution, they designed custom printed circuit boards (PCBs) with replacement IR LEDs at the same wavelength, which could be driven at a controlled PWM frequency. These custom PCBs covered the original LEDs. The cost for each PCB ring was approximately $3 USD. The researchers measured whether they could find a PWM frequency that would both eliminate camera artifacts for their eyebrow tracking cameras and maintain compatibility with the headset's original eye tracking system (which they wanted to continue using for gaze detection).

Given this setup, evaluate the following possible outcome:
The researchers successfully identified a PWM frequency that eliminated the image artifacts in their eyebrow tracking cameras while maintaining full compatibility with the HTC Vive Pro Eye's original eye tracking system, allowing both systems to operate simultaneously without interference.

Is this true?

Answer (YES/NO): NO